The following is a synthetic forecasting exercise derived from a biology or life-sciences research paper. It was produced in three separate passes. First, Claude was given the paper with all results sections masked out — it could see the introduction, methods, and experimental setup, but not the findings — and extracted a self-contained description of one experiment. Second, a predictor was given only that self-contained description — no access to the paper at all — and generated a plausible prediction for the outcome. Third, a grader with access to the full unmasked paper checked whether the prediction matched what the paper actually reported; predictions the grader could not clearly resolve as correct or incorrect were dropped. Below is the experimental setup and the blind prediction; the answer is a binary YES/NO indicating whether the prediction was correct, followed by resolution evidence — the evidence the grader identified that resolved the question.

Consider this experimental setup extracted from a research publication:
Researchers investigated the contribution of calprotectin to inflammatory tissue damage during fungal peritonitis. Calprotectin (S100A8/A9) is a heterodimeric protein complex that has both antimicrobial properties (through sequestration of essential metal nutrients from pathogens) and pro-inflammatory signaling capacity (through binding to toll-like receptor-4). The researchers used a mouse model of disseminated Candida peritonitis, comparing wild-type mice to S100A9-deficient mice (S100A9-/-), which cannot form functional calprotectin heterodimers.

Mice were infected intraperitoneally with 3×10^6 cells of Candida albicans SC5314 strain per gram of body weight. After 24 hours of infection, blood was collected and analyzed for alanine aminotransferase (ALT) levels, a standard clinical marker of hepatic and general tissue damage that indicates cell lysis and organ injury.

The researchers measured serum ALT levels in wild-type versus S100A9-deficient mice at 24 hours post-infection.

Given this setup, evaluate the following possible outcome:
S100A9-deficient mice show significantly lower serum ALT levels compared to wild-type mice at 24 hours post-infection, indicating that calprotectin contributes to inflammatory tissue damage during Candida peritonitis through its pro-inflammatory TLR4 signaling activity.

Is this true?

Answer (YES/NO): YES